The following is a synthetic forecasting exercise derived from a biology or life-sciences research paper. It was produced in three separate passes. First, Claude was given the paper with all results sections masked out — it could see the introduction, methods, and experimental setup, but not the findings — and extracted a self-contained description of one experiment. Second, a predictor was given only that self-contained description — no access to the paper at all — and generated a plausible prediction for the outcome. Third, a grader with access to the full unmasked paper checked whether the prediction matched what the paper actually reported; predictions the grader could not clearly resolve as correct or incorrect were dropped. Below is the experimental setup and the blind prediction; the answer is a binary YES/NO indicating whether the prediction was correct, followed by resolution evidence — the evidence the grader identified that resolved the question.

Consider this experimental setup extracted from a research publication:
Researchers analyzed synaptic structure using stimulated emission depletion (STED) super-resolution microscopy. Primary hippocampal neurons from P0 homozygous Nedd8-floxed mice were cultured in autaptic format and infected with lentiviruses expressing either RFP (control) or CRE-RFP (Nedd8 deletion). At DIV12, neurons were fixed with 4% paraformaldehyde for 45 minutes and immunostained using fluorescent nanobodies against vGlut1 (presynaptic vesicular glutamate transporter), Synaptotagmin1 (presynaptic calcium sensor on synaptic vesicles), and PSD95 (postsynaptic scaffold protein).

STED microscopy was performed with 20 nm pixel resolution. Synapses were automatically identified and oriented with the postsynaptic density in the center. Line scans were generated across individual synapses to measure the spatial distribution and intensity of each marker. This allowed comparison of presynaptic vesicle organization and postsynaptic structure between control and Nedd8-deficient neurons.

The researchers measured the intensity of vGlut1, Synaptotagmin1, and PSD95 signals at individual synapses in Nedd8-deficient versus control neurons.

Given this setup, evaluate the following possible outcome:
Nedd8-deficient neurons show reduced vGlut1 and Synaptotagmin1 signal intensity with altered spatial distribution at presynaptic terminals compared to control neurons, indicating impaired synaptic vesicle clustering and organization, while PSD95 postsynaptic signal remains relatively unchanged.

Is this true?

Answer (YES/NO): NO